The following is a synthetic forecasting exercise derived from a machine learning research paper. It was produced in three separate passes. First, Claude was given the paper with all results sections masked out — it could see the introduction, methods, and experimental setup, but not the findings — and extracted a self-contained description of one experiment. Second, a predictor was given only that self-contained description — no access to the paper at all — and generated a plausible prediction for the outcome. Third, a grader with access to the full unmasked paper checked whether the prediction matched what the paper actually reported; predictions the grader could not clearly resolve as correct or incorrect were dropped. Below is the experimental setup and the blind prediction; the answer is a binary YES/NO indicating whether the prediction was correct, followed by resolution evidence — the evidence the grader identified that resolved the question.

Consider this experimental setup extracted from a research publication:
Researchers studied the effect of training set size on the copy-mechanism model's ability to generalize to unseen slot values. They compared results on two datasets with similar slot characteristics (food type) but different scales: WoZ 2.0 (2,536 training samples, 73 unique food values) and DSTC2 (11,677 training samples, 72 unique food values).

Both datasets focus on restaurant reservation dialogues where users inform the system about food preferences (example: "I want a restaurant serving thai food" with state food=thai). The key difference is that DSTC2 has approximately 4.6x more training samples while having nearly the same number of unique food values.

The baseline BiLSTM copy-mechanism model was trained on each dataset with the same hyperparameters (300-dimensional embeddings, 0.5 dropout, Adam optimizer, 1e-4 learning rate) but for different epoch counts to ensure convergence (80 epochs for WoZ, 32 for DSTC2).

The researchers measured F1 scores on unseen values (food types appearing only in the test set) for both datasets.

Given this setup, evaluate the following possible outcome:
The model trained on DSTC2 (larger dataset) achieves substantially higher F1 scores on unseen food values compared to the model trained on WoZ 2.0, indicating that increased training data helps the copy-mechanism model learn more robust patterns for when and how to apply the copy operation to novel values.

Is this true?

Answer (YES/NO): NO